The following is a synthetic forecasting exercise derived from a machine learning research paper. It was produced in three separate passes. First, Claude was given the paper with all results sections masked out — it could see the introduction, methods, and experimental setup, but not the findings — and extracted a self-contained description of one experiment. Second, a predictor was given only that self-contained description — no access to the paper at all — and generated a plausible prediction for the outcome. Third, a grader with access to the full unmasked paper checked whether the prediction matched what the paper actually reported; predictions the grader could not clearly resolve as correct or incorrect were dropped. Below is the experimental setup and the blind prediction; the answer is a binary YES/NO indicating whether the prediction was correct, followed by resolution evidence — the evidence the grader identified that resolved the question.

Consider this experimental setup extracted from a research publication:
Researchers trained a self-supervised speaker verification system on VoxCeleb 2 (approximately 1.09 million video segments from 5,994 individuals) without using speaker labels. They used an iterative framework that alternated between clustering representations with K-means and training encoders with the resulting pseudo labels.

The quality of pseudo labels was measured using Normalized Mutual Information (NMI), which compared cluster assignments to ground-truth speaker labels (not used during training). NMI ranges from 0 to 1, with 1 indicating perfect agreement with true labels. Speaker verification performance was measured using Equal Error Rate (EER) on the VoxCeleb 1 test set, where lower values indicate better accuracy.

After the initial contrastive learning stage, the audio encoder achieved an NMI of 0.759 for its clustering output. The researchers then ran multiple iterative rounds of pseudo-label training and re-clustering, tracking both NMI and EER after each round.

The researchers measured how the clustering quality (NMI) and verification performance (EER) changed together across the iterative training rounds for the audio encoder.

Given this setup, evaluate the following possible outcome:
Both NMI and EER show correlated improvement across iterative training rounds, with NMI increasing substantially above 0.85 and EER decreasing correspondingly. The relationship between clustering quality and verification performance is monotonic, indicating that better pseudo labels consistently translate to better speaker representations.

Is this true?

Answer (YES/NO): YES